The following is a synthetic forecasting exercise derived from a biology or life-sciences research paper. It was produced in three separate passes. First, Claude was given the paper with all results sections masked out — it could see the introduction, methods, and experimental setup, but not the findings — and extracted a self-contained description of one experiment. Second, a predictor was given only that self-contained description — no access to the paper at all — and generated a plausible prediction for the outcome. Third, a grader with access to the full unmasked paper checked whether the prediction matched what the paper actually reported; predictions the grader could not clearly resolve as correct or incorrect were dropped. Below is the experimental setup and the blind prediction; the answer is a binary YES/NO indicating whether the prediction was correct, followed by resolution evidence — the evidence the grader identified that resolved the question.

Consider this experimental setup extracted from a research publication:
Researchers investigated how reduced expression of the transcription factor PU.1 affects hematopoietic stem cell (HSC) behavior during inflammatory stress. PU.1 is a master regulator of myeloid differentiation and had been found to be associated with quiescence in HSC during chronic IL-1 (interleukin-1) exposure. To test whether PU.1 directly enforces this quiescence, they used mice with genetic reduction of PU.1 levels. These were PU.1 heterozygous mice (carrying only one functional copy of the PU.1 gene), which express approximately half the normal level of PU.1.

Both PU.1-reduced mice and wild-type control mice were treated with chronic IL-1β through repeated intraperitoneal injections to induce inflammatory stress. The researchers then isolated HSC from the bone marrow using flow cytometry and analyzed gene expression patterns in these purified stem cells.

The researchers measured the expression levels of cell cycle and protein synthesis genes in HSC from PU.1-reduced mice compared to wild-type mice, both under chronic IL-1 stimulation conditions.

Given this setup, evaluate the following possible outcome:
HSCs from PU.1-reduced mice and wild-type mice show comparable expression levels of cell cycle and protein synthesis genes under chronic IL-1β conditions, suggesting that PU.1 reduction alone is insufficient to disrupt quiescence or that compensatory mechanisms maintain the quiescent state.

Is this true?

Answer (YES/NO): NO